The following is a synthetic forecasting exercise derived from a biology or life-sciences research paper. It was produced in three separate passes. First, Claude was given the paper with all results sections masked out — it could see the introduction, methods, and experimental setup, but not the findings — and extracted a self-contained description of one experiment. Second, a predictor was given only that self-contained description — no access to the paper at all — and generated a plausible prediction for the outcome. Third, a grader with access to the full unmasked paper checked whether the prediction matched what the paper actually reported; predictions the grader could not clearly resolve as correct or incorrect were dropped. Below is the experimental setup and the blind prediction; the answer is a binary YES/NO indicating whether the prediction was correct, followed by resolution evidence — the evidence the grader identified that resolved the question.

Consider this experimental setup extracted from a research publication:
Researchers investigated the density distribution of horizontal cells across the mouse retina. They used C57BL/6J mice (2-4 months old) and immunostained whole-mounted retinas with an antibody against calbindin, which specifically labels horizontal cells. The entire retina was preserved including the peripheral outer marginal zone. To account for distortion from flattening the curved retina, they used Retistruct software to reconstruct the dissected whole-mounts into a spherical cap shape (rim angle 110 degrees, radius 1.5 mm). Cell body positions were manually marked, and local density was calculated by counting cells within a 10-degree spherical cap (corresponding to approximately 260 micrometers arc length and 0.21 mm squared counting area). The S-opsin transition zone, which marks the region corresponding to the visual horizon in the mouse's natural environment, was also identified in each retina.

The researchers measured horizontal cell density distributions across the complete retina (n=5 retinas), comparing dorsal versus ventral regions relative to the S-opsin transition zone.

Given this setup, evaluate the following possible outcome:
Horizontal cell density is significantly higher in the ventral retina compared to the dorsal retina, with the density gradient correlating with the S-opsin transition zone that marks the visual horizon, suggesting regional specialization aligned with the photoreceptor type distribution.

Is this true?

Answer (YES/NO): YES